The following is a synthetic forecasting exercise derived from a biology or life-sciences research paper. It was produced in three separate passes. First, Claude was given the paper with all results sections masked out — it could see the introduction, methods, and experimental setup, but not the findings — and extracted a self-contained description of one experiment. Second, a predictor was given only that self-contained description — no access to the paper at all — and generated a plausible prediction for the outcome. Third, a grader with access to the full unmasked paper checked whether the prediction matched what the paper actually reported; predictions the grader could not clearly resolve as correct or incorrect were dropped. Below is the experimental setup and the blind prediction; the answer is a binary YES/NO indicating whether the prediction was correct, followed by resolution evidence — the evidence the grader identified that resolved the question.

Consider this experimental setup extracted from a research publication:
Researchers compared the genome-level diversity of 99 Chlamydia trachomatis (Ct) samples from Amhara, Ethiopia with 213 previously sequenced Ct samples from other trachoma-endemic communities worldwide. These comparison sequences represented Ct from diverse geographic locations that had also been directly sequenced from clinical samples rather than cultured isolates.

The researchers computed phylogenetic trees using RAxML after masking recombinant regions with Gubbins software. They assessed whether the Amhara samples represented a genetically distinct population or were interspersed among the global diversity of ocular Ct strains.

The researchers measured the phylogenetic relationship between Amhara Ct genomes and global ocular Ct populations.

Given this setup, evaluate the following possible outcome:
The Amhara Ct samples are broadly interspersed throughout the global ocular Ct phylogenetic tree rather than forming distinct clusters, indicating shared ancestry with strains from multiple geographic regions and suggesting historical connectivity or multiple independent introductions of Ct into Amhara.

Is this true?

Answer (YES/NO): NO